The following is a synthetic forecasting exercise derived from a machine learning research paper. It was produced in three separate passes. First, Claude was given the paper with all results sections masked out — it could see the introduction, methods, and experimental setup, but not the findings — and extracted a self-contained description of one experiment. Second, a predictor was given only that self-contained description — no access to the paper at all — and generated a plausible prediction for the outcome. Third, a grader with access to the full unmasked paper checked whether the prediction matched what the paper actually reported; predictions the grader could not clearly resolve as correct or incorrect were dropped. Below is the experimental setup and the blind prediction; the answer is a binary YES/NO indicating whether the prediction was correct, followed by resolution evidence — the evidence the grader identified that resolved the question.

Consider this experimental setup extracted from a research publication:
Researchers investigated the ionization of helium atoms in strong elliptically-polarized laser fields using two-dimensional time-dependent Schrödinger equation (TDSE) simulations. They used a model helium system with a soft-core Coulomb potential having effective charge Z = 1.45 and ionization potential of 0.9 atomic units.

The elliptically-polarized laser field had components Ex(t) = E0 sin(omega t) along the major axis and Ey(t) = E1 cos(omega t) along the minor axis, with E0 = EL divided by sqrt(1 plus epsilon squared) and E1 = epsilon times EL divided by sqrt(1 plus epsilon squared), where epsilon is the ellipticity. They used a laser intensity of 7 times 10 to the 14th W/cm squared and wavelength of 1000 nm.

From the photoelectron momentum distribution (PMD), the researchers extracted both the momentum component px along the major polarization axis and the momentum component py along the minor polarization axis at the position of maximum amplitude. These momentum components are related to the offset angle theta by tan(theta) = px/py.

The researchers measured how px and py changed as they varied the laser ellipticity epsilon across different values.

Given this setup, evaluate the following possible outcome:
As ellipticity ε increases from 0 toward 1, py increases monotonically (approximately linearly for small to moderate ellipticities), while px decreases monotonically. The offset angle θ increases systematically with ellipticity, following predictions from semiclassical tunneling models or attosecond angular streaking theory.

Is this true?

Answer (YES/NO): NO